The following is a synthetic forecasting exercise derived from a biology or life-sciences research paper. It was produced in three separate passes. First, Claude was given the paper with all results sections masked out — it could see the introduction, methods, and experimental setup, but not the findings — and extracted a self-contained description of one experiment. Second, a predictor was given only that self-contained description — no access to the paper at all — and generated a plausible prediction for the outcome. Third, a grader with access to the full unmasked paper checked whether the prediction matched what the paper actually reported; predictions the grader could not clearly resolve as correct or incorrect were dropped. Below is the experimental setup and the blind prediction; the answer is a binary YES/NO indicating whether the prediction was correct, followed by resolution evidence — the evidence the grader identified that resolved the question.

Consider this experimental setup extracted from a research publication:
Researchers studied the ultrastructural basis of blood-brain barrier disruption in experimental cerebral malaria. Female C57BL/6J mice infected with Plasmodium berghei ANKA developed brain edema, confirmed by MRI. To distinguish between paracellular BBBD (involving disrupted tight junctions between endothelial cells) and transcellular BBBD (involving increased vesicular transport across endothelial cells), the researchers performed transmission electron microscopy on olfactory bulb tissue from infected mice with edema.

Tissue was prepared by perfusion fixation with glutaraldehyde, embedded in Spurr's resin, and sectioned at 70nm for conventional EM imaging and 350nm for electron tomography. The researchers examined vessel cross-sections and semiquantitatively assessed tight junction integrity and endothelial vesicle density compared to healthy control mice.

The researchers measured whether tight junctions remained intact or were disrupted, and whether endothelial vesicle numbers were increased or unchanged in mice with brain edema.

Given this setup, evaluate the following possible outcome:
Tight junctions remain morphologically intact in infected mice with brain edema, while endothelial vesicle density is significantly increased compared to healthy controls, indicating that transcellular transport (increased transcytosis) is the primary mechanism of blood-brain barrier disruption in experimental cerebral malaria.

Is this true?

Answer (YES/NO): YES